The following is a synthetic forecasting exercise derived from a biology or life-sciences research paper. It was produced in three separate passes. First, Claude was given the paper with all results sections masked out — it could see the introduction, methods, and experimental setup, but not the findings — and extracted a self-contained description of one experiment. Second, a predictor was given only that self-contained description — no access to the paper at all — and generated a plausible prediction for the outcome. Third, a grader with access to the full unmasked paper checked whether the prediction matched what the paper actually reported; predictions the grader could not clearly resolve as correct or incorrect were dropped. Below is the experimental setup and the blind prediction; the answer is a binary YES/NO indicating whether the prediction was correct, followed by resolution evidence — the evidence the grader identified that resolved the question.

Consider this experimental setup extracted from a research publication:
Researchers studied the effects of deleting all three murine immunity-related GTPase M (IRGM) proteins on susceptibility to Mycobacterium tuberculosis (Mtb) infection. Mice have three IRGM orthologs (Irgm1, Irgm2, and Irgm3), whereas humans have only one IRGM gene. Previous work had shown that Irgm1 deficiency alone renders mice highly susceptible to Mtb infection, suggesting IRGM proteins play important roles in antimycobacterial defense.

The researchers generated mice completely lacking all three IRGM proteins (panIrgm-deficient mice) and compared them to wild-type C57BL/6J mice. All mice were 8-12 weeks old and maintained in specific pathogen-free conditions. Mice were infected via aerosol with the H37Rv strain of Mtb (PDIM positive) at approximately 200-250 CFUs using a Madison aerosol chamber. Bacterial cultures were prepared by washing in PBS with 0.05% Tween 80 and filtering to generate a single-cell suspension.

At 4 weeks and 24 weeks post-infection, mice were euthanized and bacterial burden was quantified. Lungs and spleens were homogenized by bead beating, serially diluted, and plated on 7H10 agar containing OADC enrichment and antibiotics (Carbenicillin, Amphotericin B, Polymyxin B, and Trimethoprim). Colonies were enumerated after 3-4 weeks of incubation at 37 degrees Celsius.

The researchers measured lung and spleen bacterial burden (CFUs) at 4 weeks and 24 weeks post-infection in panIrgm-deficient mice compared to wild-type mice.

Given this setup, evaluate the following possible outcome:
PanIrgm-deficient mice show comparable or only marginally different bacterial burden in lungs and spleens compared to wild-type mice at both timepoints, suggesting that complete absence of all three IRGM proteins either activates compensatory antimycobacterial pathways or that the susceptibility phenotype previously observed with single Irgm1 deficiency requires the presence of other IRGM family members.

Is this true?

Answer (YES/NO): YES